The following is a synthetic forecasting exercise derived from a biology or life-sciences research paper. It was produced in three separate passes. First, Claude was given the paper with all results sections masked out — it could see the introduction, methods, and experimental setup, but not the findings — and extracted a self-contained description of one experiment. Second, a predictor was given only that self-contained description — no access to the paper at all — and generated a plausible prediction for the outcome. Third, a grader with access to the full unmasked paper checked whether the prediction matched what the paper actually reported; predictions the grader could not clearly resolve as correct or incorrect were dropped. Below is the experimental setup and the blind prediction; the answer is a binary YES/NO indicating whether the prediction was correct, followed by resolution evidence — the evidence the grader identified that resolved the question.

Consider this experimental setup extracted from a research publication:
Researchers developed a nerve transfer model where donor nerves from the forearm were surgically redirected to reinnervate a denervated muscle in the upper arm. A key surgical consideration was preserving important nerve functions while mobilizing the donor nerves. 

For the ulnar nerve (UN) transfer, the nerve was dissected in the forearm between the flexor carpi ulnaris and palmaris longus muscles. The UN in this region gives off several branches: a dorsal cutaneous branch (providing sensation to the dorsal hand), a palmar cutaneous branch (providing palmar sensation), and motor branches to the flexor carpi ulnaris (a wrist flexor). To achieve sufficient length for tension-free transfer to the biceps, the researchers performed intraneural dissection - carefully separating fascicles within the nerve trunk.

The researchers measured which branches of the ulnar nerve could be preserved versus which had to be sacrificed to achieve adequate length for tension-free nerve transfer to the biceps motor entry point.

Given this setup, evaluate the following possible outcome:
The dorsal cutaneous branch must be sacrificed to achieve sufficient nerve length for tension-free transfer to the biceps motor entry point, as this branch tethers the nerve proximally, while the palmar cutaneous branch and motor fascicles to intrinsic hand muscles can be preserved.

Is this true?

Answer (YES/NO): NO